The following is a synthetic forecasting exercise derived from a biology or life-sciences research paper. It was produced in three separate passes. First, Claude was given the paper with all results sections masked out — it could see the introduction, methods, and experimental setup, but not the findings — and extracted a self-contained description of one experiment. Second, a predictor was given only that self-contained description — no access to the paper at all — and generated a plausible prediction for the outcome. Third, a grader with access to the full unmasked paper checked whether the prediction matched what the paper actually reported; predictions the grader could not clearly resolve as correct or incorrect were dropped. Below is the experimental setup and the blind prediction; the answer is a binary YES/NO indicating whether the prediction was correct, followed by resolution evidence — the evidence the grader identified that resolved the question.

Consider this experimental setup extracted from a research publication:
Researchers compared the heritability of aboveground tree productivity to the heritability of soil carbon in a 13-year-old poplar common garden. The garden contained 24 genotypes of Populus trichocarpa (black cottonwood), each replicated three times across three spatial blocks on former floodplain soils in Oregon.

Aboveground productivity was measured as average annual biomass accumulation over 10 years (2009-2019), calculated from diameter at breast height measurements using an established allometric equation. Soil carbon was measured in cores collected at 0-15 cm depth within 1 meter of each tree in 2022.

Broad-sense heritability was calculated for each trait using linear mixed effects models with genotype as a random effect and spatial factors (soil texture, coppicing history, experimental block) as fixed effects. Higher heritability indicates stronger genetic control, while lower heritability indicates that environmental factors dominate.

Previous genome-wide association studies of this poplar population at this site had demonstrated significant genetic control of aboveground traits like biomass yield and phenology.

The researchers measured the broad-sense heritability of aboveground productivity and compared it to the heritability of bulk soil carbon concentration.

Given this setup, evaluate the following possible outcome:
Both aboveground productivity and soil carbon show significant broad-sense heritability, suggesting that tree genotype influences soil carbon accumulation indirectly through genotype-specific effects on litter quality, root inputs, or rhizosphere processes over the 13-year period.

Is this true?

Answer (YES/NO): NO